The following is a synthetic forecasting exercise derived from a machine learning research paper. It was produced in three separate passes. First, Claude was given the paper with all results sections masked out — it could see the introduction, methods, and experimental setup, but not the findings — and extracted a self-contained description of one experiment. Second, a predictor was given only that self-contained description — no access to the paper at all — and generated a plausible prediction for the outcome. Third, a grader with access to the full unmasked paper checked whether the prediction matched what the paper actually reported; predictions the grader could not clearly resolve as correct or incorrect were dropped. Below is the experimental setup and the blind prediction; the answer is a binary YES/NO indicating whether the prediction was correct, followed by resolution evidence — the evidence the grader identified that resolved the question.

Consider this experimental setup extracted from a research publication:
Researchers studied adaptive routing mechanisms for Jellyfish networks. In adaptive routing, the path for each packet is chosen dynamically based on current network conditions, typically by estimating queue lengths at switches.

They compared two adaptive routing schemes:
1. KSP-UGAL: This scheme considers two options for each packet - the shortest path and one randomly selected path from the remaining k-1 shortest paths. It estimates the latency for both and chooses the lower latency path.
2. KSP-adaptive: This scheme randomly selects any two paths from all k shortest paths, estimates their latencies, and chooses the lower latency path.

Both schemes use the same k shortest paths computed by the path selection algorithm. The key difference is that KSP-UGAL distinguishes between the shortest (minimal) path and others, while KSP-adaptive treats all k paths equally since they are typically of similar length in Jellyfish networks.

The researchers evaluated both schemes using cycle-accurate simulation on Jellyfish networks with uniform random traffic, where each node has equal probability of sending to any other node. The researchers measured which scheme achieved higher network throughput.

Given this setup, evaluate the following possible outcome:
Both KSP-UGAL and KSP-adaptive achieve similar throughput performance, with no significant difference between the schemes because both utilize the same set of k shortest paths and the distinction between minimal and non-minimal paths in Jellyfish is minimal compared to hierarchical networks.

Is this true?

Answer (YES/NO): NO